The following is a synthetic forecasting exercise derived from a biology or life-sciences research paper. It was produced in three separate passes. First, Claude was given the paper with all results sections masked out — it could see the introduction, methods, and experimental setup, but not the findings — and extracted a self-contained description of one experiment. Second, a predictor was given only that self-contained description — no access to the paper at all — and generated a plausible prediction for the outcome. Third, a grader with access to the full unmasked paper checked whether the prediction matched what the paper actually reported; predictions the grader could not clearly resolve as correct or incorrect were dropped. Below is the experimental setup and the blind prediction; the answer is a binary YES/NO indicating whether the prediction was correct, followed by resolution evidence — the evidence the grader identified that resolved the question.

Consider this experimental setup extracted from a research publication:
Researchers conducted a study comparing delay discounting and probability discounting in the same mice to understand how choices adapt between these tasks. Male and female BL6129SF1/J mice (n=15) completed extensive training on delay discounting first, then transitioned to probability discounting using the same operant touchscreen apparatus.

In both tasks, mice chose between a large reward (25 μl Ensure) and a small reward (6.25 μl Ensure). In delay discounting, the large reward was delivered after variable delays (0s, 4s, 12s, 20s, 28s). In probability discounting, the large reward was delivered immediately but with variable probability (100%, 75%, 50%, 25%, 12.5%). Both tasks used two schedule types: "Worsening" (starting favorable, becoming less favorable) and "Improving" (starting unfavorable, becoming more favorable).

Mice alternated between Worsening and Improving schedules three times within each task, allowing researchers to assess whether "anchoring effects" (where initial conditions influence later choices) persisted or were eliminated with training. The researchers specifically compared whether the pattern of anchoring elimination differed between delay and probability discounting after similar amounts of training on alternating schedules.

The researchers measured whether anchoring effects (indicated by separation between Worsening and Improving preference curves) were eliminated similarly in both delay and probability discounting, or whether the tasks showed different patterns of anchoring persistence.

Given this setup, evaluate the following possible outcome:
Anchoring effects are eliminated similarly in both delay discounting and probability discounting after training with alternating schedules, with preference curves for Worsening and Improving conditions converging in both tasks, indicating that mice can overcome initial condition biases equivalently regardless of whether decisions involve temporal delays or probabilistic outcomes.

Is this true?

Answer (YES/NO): NO